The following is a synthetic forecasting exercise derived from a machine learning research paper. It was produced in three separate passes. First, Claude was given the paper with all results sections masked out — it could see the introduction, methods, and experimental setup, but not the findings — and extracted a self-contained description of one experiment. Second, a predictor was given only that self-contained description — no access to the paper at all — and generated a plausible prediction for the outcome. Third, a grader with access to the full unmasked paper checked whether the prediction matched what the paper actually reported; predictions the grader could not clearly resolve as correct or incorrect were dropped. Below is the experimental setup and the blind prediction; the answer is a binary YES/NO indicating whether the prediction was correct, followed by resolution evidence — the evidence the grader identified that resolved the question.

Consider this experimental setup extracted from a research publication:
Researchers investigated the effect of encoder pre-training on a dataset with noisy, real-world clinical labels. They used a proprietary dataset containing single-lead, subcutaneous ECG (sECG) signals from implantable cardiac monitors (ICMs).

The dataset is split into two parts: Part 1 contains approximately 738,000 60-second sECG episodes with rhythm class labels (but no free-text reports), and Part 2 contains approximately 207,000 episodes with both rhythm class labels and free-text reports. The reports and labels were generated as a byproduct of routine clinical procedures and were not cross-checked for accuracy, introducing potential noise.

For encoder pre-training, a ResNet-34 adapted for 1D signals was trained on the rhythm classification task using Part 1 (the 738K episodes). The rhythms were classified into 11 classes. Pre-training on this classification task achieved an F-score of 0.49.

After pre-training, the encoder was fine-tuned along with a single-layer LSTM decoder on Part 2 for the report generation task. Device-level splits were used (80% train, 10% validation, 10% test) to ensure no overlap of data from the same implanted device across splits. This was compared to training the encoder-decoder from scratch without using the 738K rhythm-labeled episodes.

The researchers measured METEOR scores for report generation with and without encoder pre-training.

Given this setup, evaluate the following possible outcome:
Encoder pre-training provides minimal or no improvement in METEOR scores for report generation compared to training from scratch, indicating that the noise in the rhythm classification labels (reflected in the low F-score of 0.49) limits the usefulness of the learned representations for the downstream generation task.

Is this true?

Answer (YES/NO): YES